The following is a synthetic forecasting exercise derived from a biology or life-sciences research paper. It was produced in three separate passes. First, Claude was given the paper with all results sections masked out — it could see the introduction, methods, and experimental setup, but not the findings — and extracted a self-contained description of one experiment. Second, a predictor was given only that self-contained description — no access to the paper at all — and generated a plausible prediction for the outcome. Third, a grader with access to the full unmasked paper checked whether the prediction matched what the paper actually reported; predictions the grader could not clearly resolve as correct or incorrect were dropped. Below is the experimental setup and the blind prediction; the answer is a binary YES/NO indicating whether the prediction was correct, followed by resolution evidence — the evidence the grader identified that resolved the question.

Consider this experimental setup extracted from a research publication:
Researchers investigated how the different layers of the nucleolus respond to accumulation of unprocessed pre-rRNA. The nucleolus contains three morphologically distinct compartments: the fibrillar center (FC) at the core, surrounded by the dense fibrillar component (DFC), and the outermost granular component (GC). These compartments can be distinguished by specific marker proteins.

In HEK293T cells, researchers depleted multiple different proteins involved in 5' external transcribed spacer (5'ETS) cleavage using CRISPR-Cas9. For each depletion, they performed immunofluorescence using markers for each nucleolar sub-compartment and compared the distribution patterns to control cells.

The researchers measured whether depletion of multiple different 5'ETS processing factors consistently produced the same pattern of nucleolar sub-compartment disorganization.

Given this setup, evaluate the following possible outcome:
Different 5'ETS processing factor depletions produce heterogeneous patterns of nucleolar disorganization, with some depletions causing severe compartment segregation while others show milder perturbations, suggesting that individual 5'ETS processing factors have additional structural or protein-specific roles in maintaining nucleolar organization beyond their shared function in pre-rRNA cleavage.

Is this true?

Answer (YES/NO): NO